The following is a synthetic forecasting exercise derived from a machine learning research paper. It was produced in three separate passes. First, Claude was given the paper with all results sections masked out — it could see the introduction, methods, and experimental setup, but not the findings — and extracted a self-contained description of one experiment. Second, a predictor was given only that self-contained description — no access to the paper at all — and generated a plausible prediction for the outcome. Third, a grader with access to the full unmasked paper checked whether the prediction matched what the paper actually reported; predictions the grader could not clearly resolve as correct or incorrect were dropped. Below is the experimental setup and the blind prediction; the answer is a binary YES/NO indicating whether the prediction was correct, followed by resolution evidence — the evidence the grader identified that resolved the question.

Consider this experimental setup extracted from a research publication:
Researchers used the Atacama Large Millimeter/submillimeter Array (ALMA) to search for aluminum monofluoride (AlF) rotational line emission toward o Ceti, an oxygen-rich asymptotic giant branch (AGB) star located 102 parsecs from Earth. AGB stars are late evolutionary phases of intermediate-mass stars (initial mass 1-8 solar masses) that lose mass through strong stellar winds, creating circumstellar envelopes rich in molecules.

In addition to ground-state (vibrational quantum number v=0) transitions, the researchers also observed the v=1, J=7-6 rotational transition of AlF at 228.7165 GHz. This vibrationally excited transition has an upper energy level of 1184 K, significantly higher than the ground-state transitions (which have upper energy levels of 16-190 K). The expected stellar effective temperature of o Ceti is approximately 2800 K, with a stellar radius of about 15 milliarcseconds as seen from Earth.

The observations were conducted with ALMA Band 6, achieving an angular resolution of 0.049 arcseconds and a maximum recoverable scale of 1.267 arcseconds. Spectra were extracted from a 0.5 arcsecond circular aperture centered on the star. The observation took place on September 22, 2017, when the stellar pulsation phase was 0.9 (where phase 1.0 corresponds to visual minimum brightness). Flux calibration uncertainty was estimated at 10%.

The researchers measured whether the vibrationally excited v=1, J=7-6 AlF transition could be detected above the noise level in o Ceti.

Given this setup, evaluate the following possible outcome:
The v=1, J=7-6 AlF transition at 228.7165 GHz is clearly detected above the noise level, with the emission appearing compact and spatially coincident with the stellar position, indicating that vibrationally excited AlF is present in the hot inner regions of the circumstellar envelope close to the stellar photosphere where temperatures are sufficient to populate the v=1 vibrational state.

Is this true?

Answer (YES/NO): YES